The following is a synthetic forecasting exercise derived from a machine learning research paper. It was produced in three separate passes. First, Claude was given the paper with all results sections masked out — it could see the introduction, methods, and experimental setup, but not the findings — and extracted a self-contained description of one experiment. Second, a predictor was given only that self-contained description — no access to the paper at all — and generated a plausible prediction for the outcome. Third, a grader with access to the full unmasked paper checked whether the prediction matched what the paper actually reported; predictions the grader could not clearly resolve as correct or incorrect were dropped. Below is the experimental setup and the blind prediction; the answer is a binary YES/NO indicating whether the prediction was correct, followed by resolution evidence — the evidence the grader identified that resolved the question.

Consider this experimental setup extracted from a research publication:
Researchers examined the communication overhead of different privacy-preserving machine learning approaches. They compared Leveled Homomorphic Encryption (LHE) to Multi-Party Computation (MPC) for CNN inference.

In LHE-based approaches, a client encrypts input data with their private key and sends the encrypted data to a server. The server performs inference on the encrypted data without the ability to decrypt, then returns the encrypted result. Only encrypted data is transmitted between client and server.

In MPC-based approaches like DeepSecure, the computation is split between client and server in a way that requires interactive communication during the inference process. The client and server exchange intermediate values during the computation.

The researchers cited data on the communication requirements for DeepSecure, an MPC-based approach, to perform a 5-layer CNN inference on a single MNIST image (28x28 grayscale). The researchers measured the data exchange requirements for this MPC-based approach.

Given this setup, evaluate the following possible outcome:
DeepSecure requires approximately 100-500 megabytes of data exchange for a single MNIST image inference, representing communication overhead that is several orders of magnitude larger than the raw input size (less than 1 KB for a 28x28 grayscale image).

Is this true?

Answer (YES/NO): NO